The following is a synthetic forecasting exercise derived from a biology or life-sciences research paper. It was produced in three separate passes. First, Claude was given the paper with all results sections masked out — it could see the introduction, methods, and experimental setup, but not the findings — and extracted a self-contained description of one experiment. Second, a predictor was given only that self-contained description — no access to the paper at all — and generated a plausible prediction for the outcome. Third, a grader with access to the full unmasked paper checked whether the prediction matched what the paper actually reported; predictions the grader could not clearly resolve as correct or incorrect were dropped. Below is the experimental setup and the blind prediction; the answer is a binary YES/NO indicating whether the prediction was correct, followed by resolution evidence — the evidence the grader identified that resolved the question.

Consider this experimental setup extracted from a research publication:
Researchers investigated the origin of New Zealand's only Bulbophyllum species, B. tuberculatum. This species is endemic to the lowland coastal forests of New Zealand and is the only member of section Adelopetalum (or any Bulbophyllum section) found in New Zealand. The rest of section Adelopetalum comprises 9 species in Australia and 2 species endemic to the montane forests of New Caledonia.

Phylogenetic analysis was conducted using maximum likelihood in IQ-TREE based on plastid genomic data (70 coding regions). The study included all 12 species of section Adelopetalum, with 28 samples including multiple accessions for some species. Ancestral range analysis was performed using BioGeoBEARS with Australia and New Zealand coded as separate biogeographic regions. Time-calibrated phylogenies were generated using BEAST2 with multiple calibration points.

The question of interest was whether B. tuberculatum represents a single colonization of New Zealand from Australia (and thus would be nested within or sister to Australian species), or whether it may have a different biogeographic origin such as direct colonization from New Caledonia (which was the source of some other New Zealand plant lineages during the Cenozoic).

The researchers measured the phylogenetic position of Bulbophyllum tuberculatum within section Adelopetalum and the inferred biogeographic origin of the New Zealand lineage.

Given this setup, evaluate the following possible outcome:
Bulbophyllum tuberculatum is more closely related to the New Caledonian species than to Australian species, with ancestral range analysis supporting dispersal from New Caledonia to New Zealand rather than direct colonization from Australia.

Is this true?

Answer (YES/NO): NO